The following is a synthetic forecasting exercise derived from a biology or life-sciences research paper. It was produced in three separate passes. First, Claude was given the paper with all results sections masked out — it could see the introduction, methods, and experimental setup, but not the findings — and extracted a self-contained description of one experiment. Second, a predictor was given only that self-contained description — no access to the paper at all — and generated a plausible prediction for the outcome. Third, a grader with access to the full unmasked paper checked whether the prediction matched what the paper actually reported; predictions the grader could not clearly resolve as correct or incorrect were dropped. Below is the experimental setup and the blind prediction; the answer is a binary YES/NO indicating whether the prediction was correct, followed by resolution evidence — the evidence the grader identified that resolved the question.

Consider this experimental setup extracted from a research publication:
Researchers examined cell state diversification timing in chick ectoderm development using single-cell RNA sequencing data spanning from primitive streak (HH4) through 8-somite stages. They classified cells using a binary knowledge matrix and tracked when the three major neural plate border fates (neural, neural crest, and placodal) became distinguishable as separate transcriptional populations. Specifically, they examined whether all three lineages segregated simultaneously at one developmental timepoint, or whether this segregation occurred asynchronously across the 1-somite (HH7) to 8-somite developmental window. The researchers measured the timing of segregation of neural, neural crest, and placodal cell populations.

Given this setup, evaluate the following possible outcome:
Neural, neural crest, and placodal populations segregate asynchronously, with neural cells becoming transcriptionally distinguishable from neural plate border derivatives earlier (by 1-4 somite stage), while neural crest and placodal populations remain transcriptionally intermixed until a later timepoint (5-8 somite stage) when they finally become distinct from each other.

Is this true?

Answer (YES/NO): NO